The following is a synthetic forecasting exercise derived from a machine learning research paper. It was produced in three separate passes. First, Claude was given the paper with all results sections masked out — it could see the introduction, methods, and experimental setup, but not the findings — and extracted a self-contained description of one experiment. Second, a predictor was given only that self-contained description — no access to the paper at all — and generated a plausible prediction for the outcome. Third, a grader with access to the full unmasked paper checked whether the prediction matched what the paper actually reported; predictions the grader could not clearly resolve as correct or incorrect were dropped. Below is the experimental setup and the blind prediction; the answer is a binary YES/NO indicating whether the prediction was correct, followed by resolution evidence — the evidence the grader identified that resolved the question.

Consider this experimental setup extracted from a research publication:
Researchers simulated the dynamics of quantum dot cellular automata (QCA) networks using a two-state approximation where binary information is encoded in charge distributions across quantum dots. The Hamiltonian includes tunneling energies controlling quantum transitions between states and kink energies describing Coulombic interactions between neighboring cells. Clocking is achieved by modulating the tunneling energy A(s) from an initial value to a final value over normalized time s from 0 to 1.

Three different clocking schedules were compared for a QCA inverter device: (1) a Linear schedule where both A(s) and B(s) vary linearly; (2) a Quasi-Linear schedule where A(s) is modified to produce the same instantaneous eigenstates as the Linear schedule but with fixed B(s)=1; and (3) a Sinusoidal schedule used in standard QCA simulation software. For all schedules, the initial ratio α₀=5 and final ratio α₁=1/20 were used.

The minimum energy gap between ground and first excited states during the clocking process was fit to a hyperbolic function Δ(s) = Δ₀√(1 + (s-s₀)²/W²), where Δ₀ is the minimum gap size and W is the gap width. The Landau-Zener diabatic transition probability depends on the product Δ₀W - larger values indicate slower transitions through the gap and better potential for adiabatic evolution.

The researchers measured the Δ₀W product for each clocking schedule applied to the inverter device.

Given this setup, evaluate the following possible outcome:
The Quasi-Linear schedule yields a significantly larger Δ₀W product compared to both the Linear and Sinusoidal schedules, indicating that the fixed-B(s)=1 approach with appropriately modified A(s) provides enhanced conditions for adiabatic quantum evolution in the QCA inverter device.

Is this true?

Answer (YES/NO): YES